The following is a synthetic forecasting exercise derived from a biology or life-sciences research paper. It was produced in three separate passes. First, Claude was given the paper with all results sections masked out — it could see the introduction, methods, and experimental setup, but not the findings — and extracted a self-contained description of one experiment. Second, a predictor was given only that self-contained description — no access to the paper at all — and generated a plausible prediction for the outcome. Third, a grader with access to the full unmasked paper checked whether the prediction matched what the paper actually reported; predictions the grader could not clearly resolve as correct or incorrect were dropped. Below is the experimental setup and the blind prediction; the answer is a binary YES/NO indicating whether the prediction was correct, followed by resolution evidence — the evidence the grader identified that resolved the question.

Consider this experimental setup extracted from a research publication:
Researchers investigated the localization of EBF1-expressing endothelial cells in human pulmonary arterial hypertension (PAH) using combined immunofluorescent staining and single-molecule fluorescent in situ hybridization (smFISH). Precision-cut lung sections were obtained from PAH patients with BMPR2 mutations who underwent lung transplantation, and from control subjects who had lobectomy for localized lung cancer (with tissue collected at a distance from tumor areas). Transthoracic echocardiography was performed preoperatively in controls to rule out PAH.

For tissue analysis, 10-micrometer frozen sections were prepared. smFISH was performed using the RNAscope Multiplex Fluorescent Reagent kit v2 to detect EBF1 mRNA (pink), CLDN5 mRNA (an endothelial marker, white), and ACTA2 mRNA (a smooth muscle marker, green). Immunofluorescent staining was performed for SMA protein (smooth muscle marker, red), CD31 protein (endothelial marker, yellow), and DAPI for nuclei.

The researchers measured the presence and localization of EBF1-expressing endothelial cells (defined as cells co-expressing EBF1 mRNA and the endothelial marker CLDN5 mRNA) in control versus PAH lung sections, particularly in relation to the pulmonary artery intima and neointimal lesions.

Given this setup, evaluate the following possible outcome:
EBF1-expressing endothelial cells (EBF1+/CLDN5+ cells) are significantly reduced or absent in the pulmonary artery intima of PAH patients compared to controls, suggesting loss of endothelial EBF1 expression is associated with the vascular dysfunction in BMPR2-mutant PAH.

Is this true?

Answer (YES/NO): NO